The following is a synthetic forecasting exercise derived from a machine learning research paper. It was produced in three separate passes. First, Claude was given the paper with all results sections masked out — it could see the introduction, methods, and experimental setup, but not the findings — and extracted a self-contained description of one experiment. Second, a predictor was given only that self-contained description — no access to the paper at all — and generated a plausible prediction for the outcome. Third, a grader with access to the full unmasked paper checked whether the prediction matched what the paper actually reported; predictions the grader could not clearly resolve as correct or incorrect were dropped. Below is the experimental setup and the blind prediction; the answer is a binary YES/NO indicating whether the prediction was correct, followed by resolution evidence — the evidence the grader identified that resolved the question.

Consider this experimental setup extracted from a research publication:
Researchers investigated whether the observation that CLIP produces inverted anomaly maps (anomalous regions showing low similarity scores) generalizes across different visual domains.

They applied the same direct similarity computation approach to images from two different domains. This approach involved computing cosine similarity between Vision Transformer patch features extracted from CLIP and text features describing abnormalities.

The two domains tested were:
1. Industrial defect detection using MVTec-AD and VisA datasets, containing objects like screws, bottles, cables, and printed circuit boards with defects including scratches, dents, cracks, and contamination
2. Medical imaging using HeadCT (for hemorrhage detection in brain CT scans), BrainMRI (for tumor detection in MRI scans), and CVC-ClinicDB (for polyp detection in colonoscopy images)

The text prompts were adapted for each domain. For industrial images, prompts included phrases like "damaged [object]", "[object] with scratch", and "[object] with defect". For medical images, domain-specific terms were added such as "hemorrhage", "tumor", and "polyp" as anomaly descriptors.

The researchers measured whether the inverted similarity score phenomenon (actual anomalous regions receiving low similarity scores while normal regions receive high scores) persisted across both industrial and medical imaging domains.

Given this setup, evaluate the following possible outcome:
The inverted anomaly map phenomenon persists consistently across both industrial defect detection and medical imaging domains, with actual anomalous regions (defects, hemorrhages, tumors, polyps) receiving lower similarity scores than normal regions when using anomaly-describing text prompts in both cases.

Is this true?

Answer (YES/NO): YES